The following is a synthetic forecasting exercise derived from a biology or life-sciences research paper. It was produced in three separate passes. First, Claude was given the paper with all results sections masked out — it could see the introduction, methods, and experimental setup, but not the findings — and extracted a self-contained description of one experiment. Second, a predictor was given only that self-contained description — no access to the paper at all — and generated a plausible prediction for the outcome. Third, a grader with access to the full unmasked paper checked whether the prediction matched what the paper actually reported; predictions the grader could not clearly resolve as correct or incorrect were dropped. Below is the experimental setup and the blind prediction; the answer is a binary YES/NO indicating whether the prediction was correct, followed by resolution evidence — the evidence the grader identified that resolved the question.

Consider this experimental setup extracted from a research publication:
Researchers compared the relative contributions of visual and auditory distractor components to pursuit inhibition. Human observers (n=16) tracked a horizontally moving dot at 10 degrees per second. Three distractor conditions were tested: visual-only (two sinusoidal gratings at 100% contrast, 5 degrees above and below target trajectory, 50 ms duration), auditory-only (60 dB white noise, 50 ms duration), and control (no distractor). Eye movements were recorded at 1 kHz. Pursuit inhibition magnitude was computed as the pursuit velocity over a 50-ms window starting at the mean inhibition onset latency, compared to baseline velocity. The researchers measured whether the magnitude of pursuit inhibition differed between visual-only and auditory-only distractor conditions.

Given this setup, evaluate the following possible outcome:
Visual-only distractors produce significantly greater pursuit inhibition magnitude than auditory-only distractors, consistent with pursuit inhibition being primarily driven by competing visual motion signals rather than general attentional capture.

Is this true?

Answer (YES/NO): YES